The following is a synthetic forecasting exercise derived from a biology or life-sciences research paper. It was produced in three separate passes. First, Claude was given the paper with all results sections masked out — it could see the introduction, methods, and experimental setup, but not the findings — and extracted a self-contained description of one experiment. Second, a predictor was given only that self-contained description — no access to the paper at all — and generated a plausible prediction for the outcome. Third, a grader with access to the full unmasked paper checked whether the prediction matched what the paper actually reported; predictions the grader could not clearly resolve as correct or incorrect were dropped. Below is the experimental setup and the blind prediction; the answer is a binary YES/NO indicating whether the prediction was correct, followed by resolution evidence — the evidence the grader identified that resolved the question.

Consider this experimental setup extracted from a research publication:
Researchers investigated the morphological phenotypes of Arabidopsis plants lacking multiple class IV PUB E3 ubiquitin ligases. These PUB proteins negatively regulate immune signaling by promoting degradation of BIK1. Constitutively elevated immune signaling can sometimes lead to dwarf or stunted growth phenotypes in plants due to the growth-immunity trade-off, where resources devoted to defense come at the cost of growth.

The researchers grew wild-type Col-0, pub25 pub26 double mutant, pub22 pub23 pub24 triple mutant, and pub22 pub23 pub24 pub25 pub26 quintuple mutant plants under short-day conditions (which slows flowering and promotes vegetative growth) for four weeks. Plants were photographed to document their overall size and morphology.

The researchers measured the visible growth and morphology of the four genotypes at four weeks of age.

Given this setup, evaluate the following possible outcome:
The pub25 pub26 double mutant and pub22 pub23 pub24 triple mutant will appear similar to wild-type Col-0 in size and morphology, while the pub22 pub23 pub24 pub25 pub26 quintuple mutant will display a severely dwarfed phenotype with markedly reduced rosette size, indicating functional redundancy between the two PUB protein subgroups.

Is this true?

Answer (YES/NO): NO